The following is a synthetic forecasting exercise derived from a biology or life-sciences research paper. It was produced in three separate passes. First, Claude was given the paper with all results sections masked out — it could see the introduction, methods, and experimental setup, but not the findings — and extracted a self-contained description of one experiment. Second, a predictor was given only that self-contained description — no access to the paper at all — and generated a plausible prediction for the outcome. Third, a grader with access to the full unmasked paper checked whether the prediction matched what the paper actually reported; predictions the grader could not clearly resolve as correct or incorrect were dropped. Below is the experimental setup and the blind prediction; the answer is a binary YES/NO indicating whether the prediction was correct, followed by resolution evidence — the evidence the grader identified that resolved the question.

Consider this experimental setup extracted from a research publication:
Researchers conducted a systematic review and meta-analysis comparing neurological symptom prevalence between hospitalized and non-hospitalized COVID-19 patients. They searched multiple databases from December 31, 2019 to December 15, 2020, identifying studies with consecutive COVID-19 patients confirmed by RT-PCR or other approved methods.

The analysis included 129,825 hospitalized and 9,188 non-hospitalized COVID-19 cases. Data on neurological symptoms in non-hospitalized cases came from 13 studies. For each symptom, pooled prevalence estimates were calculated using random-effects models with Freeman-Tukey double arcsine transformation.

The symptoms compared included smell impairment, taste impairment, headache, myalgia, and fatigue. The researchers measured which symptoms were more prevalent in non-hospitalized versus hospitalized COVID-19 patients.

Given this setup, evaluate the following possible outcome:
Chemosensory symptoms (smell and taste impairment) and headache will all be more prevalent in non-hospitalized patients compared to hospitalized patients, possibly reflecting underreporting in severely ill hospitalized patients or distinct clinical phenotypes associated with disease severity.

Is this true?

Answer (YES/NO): YES